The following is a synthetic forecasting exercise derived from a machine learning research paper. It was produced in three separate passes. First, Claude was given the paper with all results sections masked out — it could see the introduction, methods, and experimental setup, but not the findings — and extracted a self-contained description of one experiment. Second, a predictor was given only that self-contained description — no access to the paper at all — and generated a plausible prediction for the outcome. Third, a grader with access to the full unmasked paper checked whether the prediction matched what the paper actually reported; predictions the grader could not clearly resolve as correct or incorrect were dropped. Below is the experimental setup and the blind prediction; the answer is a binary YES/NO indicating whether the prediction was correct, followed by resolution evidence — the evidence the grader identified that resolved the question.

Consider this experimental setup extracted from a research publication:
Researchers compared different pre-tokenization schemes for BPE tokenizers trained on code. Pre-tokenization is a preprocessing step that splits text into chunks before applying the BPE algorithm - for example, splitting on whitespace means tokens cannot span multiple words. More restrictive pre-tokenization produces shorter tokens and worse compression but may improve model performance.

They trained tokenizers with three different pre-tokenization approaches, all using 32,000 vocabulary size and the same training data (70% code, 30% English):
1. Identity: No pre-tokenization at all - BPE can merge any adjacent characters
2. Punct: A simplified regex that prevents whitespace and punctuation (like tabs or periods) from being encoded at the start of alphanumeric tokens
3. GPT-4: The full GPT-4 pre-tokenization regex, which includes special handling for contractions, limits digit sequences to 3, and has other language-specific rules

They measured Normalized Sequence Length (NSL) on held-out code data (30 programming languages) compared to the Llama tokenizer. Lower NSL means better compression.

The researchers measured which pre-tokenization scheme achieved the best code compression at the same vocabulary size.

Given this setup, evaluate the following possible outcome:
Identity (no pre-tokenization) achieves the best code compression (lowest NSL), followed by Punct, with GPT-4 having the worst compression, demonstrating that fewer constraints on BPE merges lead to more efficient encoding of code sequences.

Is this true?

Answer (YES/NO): NO